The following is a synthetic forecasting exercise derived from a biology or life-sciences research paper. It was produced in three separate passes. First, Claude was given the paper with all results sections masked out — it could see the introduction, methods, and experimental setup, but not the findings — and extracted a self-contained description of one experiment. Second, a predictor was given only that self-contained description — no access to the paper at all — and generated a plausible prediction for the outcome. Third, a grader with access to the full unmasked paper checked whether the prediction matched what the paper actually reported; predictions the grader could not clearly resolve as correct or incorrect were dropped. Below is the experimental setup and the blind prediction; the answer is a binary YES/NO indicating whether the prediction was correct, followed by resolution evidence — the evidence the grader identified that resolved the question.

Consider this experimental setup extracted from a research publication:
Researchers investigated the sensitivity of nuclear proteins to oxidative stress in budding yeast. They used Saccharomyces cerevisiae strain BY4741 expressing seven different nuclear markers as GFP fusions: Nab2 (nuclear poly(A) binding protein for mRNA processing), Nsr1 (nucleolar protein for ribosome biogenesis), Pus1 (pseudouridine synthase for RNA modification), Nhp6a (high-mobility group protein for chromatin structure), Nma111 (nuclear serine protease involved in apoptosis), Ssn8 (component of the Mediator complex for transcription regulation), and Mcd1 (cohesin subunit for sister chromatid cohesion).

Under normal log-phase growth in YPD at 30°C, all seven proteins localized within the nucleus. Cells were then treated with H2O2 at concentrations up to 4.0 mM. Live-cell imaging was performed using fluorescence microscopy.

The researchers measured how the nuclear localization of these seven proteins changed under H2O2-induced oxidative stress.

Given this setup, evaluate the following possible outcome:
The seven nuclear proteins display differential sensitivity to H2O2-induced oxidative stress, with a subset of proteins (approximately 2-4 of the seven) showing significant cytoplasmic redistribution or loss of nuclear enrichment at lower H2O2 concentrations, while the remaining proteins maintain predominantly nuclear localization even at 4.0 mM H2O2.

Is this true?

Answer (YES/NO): NO